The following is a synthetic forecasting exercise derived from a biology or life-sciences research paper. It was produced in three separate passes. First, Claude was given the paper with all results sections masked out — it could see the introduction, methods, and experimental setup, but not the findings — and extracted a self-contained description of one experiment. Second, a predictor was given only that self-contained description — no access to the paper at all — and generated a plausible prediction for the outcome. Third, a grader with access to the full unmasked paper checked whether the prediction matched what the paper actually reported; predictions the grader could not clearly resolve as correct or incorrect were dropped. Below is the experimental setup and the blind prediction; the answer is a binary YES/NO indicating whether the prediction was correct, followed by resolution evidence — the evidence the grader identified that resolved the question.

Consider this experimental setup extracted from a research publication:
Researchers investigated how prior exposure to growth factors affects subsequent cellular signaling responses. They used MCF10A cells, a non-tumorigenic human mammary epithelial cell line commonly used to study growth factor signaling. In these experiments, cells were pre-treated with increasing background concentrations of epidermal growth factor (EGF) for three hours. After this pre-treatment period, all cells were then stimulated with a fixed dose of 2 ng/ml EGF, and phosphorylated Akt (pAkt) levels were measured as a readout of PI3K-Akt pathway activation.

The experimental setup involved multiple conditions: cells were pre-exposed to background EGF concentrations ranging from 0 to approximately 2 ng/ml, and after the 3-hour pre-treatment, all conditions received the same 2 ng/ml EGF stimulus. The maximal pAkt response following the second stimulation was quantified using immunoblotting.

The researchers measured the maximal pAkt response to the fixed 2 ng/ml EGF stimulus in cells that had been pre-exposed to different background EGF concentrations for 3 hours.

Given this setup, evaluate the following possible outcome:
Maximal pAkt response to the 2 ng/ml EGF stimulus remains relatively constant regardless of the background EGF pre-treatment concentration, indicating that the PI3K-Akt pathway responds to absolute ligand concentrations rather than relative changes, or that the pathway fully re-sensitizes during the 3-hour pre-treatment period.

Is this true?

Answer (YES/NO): NO